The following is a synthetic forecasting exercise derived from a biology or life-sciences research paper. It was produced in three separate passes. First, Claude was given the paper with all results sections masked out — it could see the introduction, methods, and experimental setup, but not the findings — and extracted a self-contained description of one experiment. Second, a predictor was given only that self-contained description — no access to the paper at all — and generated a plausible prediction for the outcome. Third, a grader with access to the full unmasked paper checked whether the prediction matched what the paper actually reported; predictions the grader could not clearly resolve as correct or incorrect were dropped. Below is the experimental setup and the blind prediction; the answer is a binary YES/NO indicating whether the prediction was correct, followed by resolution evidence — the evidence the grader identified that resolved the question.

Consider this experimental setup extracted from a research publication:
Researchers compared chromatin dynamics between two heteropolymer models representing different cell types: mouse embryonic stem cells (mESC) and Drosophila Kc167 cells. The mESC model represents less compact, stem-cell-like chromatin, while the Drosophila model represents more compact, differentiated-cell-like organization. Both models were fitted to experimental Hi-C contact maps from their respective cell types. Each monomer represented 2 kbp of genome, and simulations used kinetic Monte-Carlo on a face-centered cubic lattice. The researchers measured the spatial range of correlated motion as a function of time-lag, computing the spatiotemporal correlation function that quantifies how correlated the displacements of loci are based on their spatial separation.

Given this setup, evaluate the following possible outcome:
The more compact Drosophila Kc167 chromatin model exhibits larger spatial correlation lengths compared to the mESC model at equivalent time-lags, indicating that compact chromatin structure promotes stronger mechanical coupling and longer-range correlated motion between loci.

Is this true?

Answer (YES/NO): NO